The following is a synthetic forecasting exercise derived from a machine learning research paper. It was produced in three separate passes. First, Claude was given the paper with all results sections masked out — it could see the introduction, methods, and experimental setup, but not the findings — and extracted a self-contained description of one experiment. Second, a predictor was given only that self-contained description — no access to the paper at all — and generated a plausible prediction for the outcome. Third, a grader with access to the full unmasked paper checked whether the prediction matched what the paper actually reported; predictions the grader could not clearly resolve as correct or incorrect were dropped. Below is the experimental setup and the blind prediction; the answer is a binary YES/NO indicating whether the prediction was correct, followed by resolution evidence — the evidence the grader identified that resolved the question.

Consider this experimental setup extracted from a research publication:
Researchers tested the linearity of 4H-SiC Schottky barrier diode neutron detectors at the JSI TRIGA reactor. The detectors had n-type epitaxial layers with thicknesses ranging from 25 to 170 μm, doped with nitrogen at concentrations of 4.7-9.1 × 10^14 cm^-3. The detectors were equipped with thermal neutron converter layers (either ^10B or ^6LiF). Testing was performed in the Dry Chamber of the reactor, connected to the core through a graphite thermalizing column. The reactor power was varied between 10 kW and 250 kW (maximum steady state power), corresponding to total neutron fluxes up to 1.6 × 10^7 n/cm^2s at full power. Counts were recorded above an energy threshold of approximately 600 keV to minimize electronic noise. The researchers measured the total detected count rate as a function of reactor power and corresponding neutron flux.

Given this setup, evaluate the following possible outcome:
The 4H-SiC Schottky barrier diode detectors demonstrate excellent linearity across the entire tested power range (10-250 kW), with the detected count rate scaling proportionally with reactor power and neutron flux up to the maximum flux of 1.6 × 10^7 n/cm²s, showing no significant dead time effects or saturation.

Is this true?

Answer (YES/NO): YES